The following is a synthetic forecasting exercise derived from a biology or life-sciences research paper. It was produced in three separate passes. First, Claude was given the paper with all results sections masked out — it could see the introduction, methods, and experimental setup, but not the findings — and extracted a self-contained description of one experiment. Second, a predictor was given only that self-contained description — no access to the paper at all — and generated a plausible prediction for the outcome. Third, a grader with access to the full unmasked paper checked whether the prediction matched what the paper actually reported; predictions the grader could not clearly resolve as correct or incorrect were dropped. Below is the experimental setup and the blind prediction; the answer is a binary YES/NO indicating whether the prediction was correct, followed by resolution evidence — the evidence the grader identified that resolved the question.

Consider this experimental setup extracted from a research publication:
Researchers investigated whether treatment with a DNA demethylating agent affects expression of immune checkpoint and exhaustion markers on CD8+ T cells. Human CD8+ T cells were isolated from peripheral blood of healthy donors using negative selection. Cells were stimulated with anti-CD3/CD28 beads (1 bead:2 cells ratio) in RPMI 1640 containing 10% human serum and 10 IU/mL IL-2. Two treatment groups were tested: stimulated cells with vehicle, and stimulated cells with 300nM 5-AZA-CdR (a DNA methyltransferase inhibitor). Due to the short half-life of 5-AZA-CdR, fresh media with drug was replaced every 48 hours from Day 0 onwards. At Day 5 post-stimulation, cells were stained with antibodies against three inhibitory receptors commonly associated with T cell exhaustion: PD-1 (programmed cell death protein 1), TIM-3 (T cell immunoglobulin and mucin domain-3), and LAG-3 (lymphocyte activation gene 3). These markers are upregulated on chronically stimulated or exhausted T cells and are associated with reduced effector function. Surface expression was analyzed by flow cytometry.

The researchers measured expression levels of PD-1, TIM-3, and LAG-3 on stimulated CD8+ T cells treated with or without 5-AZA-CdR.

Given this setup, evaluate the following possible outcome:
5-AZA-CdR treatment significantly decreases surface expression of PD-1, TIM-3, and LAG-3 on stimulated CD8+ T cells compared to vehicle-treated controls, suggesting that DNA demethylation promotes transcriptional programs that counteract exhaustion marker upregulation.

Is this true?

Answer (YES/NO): NO